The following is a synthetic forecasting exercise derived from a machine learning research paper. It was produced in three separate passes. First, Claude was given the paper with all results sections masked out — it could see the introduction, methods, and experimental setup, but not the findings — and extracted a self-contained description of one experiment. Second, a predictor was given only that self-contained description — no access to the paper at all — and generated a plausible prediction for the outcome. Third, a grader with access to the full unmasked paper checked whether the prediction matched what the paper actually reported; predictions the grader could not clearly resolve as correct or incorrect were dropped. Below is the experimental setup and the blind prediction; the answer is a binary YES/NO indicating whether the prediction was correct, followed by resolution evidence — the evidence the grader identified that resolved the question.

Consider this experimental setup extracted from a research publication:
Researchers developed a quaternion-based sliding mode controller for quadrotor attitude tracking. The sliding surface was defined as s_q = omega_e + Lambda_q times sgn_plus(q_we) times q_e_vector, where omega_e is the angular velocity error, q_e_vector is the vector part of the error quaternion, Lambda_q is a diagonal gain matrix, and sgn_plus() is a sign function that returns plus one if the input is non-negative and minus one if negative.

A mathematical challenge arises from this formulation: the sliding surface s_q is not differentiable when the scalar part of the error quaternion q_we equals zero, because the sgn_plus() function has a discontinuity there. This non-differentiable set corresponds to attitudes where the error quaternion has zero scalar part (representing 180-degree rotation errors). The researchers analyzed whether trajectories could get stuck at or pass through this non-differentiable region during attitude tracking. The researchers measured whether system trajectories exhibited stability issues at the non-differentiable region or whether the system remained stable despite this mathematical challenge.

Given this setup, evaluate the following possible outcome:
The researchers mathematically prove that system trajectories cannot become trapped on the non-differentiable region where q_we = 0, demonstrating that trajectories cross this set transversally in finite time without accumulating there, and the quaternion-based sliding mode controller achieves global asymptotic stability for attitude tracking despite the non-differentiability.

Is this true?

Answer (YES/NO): NO